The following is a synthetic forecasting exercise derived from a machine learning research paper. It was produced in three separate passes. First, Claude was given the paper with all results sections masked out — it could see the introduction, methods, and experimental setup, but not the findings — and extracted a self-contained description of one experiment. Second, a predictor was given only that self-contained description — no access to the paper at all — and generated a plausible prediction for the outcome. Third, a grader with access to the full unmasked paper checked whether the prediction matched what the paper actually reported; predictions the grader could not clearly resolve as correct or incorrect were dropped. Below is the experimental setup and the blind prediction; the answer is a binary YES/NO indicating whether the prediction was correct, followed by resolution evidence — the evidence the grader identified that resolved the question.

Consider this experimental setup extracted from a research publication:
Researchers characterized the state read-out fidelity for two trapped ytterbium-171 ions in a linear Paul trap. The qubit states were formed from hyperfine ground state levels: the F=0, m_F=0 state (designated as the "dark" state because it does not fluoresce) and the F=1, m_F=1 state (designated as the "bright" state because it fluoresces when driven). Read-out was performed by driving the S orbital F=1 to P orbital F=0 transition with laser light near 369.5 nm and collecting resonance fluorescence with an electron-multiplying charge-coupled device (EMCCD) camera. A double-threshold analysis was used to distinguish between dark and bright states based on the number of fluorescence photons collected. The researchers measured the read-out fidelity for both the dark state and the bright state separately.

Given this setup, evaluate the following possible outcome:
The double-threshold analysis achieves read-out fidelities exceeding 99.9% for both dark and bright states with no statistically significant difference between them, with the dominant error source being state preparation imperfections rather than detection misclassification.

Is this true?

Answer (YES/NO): NO